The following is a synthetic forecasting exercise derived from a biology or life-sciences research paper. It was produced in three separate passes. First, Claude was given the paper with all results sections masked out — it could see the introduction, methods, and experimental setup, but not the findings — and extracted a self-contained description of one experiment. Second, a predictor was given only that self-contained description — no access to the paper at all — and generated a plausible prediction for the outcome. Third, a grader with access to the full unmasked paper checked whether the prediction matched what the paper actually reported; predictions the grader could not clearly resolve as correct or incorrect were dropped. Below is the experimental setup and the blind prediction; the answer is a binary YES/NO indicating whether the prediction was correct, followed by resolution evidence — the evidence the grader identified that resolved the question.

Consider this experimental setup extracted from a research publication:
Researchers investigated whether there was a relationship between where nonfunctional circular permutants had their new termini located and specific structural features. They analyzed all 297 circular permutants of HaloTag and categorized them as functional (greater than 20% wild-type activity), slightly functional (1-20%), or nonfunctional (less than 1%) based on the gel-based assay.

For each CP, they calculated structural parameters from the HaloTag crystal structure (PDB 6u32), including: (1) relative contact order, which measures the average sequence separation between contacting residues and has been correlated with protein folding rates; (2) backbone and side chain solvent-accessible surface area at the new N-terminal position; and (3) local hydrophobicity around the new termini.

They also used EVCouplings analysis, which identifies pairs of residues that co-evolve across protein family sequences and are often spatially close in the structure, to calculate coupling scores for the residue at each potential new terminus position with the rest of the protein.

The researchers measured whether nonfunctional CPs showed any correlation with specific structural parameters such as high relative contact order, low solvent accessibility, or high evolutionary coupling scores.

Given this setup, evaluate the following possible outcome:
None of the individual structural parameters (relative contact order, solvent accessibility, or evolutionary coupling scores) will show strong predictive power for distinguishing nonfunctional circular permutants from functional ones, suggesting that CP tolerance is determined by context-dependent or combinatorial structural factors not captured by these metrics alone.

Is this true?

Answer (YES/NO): NO